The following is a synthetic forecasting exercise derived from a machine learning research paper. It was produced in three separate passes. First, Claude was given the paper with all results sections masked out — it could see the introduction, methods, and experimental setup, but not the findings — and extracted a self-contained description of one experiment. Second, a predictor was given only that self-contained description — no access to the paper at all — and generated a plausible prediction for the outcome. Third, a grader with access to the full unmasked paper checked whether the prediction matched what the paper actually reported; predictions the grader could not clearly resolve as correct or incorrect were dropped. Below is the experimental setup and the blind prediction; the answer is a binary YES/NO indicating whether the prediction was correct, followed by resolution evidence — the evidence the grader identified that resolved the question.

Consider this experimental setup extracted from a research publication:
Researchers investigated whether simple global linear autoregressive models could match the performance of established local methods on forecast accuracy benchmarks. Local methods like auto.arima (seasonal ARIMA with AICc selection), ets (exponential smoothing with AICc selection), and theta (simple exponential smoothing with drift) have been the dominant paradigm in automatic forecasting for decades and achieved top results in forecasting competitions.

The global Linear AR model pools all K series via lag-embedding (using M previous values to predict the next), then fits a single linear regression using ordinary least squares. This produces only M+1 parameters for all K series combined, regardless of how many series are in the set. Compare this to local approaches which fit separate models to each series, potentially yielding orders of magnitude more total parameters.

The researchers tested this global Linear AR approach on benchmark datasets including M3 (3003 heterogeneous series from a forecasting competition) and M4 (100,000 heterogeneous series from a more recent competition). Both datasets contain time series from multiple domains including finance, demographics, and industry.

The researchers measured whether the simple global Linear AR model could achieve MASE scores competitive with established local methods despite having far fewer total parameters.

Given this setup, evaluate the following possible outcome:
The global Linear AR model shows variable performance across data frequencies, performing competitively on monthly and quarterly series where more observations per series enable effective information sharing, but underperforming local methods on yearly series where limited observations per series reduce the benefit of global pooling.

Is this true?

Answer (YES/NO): NO